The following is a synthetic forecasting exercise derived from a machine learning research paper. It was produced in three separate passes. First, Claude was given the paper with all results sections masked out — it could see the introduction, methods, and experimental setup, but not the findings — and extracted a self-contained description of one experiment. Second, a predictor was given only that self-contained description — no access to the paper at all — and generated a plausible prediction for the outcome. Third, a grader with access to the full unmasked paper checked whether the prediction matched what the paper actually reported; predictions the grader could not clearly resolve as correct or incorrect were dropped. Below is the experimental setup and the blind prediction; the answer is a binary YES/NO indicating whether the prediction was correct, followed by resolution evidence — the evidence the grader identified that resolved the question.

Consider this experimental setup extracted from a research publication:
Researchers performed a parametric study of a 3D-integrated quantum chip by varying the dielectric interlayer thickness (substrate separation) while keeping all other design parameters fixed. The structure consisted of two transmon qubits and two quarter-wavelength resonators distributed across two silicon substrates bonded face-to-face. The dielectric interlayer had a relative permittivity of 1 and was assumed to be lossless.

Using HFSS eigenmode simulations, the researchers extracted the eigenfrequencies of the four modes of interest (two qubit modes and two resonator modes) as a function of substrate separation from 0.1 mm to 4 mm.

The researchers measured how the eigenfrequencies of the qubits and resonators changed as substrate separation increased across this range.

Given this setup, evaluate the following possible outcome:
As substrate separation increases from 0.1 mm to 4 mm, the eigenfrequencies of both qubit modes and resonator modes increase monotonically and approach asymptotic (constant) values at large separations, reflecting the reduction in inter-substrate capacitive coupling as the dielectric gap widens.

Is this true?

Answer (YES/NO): NO